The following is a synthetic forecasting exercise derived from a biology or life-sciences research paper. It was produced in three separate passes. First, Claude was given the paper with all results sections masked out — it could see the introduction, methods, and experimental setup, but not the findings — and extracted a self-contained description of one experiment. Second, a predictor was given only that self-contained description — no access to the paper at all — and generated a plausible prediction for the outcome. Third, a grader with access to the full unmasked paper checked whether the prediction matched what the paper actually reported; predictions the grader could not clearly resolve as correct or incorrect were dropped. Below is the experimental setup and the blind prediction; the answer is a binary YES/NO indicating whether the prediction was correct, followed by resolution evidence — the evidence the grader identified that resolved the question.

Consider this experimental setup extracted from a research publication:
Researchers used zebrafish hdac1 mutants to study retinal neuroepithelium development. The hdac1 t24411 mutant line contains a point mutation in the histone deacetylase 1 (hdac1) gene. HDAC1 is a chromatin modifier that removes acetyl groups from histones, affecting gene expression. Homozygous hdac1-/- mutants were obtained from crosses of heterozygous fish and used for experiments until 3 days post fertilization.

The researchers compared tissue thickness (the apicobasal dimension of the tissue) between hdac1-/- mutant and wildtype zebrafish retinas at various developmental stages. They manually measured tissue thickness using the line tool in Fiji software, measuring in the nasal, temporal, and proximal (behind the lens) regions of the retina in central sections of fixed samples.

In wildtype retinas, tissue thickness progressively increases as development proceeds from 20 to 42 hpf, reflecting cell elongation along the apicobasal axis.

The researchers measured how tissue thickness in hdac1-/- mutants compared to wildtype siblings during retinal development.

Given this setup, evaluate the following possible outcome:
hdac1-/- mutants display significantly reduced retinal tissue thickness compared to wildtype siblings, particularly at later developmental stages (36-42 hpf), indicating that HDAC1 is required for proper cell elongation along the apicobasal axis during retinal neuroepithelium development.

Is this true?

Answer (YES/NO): YES